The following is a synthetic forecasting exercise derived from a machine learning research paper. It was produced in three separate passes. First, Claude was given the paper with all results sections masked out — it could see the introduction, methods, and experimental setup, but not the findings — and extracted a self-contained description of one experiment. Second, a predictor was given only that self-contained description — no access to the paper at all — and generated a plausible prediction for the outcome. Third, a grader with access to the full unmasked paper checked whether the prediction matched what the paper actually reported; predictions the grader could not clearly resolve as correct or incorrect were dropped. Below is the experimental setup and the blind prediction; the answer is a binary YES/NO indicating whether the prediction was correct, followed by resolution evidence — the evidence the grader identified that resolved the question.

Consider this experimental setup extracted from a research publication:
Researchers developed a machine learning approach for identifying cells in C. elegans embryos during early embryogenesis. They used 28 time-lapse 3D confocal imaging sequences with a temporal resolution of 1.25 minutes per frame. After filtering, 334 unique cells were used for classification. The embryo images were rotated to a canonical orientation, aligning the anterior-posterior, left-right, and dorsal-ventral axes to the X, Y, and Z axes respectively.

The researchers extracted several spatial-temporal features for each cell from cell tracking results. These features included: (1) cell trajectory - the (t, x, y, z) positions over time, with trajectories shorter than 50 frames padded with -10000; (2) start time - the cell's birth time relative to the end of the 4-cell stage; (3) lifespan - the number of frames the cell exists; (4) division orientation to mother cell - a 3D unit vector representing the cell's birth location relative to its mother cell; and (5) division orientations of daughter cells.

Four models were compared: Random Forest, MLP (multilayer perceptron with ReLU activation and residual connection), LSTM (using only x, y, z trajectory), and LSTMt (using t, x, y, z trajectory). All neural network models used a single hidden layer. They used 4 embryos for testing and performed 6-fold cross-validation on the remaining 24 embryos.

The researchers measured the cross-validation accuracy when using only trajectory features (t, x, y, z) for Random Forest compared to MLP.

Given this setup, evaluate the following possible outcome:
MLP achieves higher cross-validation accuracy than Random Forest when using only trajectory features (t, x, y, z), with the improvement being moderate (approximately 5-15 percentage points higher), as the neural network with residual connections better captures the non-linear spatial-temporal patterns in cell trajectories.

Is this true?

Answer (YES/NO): NO